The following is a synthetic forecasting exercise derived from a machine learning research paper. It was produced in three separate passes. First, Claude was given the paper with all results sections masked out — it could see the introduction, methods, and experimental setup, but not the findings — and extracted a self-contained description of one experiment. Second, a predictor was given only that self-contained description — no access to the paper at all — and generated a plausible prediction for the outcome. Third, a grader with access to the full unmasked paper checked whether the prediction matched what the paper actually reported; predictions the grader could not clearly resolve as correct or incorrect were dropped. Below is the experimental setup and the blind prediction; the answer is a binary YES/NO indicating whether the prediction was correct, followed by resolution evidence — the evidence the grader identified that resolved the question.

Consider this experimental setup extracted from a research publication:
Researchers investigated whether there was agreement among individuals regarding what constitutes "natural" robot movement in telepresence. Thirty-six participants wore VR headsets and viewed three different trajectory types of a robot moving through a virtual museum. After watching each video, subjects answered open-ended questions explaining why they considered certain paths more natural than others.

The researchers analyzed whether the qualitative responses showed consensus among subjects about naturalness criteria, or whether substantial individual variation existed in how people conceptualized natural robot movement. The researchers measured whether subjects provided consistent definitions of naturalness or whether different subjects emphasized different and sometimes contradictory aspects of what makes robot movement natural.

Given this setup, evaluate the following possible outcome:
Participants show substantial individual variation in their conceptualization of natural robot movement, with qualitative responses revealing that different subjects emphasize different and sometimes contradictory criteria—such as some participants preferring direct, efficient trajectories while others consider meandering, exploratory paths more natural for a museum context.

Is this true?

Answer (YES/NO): YES